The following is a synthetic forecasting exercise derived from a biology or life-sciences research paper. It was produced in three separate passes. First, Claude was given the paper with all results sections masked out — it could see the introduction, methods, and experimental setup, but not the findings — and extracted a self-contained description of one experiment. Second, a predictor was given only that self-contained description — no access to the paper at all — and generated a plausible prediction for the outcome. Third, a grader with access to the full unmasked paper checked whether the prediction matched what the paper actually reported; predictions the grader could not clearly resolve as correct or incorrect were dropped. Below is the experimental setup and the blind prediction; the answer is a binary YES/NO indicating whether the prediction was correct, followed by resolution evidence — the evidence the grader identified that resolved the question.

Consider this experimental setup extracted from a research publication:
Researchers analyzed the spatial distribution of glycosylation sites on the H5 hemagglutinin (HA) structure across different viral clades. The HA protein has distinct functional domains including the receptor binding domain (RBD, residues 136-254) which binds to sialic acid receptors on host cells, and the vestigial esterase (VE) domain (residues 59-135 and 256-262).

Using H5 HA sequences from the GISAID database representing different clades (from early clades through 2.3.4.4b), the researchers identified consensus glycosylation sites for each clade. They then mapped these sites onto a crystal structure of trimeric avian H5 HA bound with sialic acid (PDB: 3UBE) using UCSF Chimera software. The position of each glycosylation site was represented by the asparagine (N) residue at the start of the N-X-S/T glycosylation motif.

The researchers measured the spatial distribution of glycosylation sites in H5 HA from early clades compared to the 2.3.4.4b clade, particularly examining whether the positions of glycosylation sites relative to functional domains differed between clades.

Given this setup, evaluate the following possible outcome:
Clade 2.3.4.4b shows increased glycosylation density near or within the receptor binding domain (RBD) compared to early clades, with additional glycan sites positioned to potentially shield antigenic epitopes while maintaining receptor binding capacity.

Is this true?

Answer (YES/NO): NO